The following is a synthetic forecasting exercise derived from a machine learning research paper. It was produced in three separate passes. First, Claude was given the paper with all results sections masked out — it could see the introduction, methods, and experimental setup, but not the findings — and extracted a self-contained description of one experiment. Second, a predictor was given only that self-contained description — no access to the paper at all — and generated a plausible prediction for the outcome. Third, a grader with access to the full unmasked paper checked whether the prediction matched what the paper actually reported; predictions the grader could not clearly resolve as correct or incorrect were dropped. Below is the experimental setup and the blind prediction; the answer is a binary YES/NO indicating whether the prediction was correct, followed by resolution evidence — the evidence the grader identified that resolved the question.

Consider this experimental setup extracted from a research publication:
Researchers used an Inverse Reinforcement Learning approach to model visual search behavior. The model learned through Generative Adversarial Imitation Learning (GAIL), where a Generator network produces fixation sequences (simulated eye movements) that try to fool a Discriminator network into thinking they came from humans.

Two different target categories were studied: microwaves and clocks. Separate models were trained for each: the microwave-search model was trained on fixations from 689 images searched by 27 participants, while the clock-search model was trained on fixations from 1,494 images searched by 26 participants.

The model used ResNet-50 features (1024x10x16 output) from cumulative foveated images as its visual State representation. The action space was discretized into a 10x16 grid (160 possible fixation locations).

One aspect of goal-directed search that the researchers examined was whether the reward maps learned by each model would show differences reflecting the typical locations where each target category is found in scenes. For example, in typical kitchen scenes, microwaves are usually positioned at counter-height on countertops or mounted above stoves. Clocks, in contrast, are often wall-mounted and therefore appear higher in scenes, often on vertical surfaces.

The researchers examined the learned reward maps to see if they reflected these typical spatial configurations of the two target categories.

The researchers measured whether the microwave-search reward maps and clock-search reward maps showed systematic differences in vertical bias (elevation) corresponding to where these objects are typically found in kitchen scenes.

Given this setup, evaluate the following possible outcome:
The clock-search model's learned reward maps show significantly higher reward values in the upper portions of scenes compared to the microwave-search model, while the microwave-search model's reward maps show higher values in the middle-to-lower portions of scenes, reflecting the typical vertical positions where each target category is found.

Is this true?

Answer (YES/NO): NO